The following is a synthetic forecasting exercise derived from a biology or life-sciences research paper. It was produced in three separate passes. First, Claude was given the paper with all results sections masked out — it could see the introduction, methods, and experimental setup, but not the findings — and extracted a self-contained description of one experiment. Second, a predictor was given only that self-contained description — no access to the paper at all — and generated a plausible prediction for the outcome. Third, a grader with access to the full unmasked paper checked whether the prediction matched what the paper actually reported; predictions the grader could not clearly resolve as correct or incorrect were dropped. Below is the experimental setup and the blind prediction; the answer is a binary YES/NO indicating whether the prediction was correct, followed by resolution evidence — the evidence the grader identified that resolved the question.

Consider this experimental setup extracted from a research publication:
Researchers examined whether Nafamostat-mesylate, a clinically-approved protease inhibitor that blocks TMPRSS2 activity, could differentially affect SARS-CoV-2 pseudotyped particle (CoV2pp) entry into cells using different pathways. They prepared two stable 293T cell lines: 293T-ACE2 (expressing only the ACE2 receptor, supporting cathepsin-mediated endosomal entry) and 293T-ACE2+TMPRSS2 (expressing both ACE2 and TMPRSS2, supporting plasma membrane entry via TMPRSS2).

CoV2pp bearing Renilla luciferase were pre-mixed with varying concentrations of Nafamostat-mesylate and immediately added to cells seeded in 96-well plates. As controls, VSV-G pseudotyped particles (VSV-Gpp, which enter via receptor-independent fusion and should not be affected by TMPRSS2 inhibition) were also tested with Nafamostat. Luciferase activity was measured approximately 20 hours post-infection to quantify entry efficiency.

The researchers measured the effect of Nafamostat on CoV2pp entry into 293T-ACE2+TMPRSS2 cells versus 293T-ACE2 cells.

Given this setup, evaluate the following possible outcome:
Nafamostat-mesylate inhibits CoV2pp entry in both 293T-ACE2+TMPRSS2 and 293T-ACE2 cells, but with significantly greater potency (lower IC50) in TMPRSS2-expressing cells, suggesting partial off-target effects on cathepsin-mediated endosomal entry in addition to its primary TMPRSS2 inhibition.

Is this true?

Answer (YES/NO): NO